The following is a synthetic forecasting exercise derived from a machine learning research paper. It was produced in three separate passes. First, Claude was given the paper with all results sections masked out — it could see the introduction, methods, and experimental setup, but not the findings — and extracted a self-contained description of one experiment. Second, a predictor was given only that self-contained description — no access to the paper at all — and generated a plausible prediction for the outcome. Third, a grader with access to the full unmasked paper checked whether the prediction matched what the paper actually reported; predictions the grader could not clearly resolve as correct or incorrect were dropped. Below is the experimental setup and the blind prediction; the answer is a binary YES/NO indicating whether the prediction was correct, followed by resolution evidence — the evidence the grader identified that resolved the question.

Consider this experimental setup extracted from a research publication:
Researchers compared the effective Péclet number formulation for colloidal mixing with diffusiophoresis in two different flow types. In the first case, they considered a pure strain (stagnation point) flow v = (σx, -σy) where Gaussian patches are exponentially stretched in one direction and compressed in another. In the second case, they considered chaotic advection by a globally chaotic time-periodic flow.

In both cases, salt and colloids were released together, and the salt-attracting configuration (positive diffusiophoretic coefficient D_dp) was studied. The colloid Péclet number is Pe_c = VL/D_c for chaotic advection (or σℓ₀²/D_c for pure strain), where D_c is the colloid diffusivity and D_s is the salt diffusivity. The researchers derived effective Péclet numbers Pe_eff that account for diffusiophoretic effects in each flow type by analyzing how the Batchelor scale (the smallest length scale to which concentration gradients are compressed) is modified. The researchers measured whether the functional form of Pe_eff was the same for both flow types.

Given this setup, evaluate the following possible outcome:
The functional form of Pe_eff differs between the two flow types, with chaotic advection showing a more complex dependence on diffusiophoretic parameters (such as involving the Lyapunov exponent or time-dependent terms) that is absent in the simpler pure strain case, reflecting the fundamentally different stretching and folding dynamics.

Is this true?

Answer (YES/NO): NO